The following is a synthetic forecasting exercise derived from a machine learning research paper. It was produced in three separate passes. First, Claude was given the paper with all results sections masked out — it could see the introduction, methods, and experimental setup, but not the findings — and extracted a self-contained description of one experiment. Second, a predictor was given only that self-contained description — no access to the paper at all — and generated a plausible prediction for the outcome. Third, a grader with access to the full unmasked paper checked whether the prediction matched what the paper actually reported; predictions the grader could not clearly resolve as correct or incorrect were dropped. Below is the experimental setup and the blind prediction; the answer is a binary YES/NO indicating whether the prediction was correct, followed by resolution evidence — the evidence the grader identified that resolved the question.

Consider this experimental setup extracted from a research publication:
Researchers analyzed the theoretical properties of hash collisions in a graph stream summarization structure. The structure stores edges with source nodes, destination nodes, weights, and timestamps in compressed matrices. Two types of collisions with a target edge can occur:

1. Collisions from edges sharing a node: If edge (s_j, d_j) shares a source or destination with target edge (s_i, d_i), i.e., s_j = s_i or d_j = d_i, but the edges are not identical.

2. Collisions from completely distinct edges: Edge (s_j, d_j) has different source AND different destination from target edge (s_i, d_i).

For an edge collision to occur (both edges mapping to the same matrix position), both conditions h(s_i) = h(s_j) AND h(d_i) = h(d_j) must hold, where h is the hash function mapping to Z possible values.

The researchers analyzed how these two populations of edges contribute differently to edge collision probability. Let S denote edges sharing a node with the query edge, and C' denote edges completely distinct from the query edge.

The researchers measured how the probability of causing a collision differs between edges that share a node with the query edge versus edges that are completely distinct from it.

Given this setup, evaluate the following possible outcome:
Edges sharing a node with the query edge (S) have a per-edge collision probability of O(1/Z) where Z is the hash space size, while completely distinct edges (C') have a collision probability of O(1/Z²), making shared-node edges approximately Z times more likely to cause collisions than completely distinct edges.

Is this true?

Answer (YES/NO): YES